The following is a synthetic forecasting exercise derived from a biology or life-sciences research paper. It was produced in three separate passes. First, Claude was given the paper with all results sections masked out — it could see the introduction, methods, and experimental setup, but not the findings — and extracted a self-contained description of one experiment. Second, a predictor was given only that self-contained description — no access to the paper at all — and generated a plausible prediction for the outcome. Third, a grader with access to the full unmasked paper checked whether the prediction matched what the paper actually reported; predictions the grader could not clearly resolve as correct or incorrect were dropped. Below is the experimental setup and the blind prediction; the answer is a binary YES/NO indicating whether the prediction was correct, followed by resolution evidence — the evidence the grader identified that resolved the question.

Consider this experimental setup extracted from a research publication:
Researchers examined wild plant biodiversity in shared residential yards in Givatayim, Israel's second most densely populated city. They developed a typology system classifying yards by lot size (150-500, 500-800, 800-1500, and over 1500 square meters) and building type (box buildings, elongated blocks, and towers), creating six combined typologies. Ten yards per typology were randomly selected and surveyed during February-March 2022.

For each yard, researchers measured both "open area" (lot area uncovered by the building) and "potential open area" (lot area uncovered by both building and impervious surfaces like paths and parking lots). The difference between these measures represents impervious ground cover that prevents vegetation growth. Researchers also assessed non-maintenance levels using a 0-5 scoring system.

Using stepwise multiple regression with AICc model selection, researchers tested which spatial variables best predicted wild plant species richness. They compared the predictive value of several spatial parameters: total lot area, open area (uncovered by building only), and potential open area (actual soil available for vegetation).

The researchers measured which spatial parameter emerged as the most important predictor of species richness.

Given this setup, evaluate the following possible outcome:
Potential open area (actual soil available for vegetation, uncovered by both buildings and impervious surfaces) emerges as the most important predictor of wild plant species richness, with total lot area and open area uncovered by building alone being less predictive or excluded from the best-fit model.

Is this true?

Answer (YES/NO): YES